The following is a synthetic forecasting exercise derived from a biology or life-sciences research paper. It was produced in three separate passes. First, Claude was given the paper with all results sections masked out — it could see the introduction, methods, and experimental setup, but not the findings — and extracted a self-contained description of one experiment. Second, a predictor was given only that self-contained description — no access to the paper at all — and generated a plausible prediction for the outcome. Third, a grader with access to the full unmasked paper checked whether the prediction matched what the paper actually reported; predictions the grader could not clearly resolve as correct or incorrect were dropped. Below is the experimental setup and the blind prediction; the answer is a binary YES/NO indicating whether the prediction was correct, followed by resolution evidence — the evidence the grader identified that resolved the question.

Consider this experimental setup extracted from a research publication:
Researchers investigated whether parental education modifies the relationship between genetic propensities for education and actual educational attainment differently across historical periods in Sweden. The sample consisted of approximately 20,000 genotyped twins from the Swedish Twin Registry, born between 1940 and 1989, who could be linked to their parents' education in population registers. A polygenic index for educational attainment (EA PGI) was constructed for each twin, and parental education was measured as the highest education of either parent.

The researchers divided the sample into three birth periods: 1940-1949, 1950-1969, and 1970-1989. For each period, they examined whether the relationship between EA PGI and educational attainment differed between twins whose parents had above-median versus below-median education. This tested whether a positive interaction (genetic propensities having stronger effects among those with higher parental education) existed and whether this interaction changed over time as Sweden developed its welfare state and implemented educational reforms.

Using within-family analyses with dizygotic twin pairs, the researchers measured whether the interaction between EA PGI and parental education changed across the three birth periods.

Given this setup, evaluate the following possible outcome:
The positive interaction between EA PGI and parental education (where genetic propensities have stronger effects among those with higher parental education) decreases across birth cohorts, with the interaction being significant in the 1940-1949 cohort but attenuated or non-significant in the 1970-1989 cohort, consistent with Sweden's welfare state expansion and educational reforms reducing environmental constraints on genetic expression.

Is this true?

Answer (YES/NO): NO